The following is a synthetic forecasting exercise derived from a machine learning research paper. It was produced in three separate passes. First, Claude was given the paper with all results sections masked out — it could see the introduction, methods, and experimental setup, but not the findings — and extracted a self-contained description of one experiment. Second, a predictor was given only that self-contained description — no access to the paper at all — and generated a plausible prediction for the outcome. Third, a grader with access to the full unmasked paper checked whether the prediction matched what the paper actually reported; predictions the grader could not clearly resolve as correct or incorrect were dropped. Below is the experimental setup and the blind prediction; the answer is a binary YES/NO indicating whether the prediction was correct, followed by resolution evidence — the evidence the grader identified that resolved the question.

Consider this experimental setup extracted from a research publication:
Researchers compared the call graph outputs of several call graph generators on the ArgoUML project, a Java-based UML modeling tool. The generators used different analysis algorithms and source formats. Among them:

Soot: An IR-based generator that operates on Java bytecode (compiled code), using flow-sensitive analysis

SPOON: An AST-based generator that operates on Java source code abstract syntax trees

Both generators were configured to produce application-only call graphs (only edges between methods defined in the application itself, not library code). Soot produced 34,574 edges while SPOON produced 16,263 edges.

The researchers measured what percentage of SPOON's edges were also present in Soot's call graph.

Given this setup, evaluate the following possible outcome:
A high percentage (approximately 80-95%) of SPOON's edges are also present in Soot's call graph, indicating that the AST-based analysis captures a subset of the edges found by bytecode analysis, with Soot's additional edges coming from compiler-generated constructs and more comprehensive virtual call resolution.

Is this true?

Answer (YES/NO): YES